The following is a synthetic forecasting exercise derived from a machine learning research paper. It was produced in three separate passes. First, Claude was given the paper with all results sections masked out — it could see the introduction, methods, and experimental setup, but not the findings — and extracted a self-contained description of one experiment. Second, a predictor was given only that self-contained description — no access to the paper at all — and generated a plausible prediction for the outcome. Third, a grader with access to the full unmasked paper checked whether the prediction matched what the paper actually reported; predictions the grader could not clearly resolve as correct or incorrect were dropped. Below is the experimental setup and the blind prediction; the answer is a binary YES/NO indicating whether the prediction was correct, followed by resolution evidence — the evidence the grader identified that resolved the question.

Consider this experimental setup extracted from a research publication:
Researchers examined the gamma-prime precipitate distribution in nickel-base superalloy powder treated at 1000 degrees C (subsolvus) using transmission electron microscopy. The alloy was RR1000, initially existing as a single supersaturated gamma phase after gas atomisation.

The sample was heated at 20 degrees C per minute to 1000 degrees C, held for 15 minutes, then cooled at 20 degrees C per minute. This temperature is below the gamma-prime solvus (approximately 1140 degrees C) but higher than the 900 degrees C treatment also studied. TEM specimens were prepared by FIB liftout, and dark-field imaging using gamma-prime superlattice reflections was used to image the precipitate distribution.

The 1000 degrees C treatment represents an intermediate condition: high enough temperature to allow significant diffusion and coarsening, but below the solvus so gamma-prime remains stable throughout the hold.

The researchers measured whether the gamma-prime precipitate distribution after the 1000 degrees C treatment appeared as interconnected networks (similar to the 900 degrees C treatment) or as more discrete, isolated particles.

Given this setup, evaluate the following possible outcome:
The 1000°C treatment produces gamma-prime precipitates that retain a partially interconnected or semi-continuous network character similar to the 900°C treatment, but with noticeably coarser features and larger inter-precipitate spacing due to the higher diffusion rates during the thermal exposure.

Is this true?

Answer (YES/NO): NO